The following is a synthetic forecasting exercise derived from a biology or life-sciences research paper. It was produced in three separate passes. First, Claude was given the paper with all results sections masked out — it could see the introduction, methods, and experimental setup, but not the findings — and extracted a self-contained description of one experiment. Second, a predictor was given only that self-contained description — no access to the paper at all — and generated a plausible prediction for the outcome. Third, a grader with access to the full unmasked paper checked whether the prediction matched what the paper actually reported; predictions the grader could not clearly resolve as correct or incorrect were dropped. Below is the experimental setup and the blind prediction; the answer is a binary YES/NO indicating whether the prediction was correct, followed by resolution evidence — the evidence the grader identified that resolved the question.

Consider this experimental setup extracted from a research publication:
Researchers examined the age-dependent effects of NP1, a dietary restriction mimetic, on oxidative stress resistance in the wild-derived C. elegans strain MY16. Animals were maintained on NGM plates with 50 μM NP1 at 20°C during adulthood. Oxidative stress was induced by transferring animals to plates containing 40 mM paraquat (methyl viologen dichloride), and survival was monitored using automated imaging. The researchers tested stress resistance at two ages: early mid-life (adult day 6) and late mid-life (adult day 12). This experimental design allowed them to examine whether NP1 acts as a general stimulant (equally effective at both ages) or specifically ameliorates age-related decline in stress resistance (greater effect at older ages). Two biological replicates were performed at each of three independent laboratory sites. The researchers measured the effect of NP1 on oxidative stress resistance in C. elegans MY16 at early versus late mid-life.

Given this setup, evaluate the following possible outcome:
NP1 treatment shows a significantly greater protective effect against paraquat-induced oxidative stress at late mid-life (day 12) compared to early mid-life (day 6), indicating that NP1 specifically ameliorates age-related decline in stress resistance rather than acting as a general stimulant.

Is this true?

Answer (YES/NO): NO